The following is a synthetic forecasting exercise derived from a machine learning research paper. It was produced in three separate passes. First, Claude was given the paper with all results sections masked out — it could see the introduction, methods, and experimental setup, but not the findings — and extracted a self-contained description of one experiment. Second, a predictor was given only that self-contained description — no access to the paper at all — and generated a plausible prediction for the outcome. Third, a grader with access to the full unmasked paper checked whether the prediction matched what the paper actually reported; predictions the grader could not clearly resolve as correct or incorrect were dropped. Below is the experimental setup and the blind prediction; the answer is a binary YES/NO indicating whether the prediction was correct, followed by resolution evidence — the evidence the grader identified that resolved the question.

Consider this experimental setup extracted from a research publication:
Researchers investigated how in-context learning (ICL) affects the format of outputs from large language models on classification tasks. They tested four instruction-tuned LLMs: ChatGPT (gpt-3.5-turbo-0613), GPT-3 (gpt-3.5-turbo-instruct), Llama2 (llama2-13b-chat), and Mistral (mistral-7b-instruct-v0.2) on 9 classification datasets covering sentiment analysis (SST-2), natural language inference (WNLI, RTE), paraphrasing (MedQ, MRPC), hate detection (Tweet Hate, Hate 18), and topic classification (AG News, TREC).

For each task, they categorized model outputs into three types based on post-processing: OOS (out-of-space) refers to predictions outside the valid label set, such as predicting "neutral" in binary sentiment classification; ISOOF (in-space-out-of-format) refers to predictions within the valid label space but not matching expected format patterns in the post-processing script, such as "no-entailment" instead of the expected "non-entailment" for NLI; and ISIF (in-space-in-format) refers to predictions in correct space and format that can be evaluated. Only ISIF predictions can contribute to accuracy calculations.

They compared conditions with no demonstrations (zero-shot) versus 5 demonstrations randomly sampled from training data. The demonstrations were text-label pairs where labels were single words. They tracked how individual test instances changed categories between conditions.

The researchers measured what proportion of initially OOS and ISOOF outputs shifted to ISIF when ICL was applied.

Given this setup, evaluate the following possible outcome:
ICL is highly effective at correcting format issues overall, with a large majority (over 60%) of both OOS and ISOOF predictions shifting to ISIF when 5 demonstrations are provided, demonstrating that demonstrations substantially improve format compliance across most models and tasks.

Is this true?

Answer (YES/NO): YES